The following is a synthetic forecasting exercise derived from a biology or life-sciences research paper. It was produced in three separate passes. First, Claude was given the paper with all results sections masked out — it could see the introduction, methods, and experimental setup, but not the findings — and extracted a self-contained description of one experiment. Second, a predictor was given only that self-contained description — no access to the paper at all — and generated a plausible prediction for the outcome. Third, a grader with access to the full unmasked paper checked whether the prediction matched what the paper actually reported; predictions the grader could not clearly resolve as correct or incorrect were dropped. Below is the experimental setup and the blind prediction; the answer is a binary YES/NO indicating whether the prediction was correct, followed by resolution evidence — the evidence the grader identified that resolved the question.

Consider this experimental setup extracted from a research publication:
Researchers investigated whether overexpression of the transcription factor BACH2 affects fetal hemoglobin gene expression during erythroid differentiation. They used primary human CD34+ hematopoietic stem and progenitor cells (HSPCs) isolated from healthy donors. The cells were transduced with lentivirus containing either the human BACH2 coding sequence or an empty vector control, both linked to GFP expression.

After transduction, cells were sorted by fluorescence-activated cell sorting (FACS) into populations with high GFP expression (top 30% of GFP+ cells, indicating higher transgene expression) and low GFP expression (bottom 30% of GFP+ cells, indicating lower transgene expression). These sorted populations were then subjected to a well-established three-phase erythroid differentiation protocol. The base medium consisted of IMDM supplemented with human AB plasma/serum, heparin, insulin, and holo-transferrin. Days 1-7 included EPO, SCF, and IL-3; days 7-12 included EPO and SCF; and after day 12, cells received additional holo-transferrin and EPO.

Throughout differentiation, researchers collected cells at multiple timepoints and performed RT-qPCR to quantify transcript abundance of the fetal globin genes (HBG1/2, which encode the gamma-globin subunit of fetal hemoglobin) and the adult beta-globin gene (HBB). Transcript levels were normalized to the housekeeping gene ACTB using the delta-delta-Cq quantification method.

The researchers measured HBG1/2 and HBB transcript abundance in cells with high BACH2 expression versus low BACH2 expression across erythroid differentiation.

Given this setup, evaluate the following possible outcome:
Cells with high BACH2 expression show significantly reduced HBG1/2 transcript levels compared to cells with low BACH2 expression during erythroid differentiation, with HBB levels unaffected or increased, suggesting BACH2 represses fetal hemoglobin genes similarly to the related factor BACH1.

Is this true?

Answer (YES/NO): YES